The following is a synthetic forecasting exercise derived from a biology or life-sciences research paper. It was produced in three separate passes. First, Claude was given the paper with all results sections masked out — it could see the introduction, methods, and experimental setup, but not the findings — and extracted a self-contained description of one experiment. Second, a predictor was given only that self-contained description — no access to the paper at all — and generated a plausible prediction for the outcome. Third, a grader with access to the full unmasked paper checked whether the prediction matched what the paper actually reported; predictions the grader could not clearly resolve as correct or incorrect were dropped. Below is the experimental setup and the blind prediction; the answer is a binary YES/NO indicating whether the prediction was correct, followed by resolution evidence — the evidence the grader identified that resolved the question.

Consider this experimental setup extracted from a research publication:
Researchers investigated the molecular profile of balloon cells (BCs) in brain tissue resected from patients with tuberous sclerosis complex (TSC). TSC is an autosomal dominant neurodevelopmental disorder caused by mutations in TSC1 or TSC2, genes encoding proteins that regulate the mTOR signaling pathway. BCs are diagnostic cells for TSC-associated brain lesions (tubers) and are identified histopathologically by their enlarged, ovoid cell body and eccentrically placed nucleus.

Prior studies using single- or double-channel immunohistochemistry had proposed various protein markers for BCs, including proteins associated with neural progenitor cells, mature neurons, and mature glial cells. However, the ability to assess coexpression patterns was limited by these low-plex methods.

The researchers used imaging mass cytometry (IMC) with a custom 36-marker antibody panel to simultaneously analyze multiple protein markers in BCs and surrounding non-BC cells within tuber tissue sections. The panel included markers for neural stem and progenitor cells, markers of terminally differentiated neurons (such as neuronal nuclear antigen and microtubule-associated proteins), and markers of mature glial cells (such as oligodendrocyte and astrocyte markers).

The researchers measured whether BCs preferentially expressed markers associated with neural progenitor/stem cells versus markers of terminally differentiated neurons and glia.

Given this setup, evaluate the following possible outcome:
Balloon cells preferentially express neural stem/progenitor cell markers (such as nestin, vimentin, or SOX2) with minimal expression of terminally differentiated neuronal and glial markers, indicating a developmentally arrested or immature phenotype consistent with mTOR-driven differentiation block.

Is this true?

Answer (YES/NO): YES